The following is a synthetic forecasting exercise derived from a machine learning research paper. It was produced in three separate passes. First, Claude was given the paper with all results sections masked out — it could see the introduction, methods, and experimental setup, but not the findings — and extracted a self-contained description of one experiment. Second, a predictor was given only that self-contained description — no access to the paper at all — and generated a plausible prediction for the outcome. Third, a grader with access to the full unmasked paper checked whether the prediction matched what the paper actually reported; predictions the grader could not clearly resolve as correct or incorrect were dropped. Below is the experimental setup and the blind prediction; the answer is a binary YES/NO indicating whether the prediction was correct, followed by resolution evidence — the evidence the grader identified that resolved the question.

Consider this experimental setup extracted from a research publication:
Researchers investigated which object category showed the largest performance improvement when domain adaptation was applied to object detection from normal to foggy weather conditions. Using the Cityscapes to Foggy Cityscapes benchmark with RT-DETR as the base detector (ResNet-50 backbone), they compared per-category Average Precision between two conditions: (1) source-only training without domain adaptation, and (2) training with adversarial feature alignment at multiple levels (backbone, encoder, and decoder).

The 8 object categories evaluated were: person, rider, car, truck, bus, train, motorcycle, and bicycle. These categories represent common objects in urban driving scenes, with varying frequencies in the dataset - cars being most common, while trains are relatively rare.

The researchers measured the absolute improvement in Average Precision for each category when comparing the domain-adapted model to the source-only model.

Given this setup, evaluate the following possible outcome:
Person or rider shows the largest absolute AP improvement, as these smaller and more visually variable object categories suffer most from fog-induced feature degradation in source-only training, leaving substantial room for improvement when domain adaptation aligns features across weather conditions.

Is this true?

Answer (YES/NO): NO